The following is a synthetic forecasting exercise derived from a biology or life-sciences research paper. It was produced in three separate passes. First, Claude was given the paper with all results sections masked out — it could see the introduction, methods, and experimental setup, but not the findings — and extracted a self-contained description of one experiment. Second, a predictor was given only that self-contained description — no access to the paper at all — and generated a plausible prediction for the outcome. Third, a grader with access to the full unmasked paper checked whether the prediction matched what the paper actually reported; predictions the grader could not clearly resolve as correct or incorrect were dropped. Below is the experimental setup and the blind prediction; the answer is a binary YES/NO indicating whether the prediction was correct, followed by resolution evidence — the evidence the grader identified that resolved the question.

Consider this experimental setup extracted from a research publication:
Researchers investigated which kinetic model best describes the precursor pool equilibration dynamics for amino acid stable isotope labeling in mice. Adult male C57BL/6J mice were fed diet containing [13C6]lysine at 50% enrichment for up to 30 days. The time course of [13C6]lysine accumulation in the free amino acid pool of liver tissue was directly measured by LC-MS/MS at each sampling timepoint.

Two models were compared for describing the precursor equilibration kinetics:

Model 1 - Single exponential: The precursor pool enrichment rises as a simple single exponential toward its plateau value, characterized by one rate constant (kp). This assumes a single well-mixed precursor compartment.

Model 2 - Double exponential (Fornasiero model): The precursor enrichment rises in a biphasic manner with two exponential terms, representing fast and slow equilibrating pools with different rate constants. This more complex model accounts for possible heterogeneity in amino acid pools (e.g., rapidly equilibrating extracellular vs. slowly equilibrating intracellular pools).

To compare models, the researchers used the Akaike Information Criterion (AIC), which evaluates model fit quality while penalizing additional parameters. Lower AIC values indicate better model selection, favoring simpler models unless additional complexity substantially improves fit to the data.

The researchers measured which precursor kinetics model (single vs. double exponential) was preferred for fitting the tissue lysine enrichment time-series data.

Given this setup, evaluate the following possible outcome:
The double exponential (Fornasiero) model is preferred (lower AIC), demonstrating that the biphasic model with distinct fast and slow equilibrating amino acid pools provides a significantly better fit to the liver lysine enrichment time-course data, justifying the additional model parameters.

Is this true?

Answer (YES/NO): YES